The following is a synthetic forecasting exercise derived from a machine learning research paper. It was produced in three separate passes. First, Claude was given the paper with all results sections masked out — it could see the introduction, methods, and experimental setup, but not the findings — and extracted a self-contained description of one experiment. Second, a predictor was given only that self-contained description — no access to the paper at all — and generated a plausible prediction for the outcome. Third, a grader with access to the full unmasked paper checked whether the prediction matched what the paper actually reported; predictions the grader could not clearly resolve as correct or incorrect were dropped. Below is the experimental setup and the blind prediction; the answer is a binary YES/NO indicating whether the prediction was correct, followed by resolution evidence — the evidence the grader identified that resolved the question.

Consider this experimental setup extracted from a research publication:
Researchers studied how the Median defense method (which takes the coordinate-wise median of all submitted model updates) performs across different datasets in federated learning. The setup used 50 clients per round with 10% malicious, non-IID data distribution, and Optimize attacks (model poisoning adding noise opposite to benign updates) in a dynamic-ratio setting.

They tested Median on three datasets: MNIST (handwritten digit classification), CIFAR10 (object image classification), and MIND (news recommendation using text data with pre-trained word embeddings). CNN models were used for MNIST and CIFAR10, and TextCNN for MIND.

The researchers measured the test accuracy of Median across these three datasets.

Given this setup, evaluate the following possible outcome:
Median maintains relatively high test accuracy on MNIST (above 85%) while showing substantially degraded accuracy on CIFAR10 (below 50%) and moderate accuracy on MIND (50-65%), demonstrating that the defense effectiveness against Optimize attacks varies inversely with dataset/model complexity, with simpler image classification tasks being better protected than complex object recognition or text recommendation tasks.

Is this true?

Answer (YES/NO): NO